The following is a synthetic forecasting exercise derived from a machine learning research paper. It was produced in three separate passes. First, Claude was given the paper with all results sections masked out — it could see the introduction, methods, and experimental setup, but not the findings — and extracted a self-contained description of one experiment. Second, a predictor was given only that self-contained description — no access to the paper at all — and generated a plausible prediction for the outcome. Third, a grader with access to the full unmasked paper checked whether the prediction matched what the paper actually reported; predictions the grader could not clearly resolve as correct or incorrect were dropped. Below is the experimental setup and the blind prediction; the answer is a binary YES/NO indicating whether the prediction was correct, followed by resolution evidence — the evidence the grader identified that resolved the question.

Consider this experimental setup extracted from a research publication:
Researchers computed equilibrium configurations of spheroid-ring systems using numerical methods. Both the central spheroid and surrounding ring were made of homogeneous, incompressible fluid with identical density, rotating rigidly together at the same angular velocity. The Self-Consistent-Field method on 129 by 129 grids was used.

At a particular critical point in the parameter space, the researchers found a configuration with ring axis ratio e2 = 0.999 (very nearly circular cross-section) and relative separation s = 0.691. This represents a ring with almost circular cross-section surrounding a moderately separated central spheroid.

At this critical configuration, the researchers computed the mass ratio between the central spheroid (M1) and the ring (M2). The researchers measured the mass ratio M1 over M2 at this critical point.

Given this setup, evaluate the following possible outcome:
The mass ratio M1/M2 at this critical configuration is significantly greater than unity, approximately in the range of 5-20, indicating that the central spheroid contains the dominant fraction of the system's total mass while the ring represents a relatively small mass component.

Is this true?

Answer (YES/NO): NO